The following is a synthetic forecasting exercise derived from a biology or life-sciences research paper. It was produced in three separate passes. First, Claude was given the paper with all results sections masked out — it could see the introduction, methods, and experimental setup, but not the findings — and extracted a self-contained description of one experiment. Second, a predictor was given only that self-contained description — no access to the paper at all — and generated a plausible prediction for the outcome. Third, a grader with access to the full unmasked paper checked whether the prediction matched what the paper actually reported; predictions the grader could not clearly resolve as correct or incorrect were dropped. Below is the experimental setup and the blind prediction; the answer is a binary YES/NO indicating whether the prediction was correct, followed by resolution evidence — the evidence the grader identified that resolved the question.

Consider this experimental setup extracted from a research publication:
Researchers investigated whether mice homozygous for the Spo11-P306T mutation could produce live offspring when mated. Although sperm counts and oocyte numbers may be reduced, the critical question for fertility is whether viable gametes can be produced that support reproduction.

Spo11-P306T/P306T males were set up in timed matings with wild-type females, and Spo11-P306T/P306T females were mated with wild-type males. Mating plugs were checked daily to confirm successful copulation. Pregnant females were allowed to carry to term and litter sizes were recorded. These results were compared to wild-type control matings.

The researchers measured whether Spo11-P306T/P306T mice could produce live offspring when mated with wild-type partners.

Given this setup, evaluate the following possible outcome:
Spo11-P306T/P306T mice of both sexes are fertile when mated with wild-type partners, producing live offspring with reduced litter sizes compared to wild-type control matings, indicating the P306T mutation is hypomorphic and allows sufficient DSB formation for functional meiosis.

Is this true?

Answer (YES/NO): NO